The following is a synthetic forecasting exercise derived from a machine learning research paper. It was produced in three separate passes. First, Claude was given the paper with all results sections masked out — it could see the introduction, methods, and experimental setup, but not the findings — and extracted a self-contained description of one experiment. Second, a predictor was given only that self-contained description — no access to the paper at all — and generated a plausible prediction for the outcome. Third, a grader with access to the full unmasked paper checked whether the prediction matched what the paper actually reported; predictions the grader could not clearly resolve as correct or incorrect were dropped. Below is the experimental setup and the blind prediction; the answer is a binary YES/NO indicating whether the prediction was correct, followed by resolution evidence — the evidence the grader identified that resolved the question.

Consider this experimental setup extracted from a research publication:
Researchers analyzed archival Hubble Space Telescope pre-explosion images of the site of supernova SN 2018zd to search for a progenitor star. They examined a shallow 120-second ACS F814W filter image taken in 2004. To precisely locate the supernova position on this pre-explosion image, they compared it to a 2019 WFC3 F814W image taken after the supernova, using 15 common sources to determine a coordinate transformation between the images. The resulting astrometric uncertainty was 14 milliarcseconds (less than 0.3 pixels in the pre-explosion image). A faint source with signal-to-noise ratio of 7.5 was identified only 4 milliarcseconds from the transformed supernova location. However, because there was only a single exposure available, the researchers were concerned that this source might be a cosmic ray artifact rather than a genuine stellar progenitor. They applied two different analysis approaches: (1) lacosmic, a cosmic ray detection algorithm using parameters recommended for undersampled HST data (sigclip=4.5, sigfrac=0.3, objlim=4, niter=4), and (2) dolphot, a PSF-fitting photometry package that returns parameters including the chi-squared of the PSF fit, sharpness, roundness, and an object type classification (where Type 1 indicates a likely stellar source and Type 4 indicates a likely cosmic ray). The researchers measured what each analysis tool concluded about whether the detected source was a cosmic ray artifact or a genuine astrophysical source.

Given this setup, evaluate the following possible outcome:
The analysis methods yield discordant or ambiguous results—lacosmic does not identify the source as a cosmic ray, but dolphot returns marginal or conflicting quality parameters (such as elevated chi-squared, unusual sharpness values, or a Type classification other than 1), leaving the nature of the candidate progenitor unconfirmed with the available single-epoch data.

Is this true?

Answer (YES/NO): NO